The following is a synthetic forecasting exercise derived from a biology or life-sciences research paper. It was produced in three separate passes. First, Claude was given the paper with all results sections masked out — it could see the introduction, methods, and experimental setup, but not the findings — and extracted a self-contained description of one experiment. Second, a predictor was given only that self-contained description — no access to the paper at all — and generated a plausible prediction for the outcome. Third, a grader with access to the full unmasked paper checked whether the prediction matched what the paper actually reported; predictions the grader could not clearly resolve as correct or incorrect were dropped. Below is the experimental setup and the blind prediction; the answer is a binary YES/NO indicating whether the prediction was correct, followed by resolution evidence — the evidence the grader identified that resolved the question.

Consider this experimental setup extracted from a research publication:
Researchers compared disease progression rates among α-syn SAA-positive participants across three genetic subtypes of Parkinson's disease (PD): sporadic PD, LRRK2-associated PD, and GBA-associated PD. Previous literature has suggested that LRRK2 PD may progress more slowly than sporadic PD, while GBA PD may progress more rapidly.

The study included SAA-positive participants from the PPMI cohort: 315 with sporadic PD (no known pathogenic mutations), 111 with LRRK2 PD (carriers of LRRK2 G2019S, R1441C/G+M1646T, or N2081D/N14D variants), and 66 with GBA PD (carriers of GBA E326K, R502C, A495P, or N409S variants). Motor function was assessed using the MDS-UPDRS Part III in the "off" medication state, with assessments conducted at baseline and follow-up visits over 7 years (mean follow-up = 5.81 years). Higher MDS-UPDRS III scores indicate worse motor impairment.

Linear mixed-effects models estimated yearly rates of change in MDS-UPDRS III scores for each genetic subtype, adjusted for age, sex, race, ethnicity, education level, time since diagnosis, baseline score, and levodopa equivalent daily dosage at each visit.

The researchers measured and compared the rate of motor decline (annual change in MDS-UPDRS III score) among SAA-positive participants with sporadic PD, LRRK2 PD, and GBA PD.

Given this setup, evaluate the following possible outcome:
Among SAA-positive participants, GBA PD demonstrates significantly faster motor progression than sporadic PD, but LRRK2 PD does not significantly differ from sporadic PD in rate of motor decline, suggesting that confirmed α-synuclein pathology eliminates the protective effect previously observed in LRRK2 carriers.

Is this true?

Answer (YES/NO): NO